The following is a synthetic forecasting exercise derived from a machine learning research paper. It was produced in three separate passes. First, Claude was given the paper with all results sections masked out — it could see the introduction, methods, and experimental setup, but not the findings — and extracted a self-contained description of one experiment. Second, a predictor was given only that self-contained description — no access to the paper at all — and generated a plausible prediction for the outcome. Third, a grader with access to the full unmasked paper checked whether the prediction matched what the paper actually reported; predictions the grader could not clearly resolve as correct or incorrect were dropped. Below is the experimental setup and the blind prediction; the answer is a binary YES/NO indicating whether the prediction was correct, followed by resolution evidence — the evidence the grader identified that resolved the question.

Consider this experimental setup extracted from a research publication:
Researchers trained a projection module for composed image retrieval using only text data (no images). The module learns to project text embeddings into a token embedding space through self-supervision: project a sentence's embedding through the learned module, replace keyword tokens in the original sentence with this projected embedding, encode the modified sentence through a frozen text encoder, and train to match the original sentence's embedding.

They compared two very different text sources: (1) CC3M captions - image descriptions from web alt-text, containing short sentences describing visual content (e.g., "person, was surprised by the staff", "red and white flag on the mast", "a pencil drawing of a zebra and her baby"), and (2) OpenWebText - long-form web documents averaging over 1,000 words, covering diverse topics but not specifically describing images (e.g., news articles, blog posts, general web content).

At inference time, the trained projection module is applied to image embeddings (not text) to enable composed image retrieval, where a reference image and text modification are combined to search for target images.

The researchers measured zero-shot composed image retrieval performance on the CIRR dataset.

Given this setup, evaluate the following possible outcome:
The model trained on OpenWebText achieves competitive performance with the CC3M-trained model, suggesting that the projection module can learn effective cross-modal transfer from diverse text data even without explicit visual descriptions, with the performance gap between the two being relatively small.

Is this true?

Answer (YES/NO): NO